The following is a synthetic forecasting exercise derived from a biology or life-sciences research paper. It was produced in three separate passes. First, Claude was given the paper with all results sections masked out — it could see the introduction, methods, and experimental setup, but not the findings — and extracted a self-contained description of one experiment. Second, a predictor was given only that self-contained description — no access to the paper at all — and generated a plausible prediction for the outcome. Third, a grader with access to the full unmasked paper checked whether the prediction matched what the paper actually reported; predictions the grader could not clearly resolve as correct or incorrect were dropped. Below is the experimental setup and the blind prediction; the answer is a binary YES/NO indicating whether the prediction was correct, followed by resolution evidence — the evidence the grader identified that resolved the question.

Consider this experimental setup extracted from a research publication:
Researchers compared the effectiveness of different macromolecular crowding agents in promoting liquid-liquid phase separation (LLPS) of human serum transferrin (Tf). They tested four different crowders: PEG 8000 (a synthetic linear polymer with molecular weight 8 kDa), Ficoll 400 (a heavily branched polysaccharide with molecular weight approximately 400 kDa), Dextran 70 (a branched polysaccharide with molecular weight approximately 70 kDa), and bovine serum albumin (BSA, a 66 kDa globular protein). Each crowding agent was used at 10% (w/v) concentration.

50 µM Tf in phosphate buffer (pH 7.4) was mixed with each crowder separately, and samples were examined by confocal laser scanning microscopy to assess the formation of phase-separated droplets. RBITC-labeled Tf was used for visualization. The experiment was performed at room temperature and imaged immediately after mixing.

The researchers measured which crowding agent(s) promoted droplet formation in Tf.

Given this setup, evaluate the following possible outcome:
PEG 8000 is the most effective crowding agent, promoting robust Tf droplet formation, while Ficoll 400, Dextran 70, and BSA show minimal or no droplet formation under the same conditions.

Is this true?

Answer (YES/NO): NO